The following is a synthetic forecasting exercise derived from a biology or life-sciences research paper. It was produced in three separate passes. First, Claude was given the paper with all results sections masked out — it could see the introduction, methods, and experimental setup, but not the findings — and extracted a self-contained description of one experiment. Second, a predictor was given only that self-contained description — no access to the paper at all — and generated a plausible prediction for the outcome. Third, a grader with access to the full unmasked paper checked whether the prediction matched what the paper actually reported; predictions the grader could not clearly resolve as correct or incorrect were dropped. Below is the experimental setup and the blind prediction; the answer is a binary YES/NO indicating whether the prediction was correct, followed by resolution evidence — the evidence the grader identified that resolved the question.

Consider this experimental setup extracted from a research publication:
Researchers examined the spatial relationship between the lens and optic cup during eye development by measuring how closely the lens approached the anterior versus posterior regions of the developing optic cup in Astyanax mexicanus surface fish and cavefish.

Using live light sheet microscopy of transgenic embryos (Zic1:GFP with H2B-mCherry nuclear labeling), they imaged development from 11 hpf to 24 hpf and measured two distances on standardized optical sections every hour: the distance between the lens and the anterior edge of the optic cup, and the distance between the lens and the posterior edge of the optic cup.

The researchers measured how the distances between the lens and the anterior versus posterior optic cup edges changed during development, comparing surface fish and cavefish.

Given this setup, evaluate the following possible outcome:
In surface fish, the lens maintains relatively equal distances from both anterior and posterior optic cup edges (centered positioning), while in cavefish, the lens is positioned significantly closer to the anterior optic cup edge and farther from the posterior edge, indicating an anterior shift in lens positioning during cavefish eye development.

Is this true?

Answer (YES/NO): NO